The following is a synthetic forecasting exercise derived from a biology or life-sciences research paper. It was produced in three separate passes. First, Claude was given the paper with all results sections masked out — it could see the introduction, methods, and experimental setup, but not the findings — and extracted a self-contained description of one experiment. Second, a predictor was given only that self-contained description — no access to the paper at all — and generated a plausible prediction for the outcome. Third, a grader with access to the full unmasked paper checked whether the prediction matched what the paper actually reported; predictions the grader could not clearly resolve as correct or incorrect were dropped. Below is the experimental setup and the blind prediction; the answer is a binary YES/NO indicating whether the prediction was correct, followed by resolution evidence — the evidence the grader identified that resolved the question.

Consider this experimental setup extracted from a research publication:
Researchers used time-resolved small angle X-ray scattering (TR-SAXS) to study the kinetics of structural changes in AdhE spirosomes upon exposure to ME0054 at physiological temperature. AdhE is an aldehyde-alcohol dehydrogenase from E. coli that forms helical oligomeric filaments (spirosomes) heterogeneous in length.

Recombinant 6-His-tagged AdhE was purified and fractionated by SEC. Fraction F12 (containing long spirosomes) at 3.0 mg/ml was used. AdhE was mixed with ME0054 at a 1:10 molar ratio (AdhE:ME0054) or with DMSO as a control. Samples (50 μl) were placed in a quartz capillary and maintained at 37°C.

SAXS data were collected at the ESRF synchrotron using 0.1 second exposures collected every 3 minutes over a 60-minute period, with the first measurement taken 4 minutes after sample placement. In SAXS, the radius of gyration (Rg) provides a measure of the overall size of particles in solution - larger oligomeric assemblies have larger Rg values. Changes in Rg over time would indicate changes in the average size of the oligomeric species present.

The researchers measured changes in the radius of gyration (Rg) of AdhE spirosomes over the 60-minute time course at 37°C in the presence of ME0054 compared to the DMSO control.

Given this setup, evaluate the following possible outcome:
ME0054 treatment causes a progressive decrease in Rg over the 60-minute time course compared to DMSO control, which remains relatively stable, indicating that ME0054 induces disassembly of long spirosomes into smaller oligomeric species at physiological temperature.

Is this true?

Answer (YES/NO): NO